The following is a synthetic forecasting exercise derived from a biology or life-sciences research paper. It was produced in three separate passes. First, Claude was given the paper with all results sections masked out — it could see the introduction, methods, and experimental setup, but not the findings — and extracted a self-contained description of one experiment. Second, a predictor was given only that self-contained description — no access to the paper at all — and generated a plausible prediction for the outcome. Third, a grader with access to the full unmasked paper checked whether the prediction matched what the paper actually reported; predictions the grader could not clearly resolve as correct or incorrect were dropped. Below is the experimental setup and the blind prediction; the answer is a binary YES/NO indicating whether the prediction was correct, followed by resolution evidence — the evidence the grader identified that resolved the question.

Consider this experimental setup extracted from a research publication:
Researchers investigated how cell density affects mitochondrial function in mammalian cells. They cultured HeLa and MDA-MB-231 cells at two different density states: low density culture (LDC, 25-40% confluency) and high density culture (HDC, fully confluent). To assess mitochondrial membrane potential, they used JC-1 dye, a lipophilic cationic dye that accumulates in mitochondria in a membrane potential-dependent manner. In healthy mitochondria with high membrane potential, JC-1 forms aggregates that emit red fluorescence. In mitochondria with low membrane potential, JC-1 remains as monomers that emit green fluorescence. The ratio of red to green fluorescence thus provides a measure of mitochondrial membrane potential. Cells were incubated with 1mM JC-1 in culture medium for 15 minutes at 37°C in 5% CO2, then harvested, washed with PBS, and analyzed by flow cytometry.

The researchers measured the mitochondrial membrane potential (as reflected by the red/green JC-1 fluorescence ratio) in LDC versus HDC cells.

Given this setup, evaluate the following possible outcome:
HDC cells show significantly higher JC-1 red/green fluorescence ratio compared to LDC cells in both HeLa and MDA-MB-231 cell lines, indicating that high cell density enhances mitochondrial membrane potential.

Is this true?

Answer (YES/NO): NO